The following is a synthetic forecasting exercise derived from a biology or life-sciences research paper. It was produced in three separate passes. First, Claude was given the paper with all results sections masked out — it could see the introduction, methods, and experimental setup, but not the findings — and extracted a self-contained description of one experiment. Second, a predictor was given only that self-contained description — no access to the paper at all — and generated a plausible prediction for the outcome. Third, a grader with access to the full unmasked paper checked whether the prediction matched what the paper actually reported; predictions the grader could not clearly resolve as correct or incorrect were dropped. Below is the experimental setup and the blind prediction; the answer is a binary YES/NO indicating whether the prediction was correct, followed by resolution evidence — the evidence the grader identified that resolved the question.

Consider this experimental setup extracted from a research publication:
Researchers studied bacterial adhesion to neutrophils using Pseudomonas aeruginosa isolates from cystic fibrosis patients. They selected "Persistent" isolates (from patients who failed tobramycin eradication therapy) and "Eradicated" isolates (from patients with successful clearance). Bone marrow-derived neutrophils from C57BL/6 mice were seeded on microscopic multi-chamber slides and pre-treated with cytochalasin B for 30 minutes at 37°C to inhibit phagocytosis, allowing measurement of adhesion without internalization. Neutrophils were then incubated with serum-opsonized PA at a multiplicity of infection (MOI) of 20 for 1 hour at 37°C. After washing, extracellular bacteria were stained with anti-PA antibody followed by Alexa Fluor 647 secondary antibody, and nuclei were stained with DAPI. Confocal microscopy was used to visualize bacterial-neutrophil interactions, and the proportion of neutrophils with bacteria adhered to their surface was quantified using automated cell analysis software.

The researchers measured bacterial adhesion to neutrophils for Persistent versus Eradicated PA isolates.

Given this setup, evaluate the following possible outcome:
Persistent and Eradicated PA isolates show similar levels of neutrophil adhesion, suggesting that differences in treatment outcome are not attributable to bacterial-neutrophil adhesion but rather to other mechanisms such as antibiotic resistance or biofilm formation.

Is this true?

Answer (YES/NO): NO